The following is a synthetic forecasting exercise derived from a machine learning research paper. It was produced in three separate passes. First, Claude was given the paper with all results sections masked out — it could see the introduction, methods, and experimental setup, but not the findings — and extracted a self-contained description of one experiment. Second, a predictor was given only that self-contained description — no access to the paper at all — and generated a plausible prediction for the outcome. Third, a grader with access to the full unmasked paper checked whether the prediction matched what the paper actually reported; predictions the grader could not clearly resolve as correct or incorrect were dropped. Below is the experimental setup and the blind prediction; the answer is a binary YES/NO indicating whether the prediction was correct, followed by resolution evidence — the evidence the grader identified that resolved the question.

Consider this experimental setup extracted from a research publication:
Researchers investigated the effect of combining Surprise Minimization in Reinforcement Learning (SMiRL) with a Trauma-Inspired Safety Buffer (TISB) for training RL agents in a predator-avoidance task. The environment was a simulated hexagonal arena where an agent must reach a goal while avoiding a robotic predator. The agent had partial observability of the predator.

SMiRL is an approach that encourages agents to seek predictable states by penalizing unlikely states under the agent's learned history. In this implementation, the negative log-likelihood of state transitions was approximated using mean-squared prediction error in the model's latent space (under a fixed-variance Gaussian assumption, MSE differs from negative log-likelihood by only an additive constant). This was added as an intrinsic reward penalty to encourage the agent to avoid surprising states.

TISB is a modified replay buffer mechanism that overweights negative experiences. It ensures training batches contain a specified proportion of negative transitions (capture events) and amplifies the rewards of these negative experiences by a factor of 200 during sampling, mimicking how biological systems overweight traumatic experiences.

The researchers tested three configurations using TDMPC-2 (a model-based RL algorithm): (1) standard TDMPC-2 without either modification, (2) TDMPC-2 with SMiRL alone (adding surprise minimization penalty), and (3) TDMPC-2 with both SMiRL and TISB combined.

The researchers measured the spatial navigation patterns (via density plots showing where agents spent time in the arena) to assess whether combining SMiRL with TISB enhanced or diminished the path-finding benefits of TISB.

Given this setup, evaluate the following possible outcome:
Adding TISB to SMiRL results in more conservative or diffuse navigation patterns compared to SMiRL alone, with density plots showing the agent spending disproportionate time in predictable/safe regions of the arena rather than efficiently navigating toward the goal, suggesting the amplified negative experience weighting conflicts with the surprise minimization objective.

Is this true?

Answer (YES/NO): NO